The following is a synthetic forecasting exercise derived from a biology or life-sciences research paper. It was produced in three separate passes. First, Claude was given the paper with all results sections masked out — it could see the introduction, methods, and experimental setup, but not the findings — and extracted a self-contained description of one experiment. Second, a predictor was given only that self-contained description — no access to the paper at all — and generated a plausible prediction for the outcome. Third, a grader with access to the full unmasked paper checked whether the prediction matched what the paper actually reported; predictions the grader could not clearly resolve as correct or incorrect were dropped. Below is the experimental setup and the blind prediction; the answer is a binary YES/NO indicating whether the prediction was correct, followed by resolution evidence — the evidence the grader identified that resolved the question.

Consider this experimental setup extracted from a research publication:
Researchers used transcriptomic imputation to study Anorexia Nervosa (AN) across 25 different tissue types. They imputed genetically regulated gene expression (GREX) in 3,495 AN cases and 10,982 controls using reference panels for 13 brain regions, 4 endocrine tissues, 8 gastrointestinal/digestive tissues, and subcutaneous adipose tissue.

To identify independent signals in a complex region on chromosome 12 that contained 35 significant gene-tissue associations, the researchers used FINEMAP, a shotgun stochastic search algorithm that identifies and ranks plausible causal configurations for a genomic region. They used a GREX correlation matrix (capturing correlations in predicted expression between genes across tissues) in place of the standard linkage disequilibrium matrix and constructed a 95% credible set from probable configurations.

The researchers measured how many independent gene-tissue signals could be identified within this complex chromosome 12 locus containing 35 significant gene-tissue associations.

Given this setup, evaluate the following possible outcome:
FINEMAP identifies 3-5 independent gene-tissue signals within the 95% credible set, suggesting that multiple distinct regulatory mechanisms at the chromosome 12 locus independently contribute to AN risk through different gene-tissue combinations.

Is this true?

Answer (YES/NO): YES